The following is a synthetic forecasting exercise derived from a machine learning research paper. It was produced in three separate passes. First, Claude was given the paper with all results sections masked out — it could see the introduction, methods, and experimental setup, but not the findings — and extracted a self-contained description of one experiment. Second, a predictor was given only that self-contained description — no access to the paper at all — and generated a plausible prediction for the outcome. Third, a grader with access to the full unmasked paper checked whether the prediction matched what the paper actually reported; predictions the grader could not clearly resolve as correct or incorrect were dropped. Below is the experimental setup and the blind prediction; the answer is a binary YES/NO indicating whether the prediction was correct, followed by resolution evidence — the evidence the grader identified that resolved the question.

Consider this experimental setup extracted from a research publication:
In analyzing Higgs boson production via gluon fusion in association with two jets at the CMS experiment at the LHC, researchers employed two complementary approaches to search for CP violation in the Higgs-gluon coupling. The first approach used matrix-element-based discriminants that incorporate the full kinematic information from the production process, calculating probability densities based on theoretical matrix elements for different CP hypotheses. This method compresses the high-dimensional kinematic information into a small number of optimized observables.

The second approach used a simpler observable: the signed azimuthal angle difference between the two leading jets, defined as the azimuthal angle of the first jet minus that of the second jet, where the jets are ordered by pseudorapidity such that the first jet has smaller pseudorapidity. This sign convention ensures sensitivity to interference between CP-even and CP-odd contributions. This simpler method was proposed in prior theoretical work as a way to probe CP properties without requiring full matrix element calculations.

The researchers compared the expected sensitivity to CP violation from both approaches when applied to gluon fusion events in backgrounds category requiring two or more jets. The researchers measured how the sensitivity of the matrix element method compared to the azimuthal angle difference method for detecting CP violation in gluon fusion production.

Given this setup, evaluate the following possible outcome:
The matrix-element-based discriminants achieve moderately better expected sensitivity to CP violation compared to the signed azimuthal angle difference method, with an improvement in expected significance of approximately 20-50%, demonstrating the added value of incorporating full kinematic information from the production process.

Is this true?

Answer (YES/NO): NO